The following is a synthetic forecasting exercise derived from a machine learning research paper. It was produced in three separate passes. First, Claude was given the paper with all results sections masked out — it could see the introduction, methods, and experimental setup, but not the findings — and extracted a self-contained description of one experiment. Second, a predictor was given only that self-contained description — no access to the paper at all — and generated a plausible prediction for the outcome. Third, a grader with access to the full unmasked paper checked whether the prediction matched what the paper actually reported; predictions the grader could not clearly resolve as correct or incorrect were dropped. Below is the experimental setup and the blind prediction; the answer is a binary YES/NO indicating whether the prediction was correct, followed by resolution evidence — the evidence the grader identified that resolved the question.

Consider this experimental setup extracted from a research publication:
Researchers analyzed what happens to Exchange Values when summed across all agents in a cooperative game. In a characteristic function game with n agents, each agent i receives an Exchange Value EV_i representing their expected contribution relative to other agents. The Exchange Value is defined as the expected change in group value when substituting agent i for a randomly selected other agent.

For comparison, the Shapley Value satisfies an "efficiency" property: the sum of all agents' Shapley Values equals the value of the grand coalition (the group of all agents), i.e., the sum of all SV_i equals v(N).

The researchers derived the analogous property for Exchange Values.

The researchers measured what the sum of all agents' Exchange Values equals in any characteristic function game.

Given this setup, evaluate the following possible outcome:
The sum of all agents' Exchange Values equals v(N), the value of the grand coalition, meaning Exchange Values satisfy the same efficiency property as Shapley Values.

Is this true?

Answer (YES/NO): NO